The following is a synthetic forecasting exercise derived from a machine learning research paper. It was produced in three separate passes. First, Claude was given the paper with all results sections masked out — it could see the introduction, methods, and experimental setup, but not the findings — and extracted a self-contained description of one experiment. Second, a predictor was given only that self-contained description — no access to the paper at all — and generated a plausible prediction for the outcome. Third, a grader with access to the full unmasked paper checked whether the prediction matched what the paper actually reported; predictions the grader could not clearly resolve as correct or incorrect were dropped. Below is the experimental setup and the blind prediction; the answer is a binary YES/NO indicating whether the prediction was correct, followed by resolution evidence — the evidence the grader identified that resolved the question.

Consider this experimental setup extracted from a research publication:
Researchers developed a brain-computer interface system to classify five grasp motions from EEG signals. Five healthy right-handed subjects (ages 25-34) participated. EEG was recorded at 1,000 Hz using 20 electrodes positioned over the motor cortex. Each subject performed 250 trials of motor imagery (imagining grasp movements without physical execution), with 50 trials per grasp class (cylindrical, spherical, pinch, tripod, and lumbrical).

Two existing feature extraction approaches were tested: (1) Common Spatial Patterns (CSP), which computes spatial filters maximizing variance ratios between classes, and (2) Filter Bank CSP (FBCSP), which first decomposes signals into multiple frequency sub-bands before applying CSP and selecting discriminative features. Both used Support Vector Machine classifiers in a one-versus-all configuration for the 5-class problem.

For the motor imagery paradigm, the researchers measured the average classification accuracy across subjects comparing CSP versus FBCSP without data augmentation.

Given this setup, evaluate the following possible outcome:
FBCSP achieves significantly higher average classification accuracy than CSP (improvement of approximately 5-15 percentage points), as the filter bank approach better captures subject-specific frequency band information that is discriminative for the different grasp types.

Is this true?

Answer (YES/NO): YES